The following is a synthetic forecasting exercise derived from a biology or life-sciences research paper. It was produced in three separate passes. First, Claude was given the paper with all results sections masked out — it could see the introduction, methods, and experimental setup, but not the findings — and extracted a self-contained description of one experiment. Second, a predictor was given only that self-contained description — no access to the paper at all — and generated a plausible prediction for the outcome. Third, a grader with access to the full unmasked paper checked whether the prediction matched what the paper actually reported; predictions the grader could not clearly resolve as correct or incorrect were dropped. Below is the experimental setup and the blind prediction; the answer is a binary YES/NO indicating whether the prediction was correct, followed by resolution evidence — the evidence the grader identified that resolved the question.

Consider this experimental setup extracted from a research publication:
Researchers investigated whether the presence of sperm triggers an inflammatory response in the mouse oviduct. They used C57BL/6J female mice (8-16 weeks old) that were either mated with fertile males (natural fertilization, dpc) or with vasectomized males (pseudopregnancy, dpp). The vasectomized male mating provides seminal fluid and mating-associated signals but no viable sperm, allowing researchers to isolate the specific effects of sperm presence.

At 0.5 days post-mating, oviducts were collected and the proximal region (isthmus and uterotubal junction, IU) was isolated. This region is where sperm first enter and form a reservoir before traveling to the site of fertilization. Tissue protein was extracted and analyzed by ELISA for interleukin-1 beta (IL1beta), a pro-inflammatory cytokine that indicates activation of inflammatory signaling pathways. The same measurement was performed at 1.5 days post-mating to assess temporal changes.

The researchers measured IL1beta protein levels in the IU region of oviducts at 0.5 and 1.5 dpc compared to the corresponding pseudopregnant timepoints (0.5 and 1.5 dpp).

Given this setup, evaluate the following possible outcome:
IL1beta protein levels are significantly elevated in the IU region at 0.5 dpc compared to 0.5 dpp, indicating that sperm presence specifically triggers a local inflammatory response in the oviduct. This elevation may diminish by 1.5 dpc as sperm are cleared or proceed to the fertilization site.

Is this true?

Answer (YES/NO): NO